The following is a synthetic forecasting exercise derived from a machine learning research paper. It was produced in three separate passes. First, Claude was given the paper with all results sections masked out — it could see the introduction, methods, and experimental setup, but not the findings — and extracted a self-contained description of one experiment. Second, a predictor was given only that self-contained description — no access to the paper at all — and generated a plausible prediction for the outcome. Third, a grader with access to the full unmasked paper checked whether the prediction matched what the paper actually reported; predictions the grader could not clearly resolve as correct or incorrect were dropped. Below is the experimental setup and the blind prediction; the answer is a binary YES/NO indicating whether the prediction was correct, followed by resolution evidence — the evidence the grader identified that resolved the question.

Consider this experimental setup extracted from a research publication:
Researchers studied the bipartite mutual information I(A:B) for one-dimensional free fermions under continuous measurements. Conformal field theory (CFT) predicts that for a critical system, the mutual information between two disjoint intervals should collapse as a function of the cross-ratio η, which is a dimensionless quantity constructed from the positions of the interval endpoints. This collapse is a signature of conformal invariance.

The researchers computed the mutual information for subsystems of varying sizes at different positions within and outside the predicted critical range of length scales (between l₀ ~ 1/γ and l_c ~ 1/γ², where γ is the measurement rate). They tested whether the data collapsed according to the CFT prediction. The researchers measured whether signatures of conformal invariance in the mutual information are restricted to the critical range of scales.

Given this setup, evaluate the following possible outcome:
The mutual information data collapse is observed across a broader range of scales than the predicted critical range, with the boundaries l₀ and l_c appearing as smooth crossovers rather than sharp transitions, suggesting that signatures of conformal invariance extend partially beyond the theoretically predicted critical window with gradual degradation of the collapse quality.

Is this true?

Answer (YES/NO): NO